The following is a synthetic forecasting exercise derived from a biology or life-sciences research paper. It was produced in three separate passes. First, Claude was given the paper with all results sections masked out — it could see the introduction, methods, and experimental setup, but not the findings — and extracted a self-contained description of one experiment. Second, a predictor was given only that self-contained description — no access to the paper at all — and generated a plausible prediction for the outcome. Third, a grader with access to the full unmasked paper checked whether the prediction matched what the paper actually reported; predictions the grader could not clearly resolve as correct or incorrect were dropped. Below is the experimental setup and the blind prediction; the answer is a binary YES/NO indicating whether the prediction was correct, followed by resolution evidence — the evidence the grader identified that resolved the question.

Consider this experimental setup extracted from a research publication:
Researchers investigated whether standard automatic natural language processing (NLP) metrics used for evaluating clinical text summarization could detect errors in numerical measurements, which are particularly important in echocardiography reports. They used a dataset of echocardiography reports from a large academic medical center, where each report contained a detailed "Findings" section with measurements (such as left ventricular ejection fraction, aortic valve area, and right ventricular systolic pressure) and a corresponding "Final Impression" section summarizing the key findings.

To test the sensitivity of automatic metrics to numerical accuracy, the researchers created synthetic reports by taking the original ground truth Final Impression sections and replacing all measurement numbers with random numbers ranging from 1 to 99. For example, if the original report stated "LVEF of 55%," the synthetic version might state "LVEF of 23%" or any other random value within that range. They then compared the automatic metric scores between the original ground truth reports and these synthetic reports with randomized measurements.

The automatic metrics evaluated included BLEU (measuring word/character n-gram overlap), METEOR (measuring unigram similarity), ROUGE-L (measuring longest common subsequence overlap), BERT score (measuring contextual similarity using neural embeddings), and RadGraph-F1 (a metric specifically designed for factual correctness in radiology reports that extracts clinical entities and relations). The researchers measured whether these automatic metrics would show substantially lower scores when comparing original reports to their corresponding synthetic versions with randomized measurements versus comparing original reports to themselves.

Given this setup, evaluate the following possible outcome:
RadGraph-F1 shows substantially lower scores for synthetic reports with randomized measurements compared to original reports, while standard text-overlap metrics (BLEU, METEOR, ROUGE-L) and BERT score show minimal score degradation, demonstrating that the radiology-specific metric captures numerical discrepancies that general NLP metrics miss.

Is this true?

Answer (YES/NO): NO